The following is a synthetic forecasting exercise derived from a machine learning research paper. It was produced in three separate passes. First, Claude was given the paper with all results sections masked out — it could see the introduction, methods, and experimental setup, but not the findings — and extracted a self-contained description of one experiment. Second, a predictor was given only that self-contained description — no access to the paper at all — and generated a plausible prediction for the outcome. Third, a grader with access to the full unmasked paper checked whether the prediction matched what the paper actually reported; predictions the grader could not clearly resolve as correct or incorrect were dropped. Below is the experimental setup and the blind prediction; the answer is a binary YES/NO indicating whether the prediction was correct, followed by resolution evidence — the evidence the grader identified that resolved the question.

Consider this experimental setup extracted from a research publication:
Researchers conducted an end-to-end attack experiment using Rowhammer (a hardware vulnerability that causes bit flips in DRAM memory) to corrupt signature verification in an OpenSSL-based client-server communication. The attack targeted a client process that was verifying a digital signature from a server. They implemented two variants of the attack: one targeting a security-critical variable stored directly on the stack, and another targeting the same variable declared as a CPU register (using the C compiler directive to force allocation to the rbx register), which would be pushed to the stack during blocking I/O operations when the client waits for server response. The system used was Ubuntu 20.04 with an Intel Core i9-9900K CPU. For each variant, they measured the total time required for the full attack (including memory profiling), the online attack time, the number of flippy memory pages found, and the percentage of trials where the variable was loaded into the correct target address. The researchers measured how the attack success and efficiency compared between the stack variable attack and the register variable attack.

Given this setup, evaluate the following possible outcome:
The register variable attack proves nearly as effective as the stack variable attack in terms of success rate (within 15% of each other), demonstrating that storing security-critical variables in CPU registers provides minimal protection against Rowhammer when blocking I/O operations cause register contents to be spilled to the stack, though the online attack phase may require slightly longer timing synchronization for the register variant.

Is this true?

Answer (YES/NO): YES